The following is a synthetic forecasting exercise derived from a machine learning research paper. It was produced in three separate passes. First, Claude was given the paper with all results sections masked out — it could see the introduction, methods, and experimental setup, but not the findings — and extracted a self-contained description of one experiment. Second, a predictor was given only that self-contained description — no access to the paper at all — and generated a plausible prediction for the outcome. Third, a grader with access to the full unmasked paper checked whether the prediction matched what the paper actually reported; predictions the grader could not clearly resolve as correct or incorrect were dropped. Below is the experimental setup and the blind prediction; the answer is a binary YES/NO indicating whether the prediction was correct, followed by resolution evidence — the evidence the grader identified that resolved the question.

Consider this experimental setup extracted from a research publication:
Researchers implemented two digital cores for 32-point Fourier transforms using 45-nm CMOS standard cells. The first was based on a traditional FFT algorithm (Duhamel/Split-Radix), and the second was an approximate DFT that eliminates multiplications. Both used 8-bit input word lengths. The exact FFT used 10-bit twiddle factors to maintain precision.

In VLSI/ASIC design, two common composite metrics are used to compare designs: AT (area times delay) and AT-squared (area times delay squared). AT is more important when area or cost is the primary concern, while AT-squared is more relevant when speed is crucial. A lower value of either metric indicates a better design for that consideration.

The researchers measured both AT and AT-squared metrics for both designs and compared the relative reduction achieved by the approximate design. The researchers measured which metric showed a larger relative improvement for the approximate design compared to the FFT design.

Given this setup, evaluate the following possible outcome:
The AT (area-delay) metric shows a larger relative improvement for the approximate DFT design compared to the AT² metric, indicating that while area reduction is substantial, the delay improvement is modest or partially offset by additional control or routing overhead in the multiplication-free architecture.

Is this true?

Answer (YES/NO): NO